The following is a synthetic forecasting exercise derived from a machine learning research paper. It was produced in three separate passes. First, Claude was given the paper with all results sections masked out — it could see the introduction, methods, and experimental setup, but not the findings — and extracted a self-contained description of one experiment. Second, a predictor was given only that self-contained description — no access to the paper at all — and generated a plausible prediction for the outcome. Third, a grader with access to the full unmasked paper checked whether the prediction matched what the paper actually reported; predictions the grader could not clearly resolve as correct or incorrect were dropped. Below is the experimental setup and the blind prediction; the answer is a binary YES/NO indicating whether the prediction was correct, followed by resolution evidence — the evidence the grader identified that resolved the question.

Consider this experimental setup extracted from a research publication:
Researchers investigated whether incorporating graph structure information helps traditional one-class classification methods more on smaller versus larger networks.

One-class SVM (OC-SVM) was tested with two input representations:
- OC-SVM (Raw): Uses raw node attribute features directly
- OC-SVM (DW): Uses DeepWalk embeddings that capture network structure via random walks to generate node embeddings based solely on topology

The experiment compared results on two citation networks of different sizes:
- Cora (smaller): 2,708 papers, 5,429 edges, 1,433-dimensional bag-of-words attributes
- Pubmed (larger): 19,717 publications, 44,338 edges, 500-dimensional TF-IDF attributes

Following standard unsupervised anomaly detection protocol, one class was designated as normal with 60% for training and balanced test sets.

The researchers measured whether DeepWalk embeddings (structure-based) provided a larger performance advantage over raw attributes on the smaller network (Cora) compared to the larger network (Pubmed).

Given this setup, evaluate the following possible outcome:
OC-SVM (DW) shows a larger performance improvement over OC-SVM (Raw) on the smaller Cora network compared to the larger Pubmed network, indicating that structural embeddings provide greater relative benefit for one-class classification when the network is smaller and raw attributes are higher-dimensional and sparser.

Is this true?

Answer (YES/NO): YES